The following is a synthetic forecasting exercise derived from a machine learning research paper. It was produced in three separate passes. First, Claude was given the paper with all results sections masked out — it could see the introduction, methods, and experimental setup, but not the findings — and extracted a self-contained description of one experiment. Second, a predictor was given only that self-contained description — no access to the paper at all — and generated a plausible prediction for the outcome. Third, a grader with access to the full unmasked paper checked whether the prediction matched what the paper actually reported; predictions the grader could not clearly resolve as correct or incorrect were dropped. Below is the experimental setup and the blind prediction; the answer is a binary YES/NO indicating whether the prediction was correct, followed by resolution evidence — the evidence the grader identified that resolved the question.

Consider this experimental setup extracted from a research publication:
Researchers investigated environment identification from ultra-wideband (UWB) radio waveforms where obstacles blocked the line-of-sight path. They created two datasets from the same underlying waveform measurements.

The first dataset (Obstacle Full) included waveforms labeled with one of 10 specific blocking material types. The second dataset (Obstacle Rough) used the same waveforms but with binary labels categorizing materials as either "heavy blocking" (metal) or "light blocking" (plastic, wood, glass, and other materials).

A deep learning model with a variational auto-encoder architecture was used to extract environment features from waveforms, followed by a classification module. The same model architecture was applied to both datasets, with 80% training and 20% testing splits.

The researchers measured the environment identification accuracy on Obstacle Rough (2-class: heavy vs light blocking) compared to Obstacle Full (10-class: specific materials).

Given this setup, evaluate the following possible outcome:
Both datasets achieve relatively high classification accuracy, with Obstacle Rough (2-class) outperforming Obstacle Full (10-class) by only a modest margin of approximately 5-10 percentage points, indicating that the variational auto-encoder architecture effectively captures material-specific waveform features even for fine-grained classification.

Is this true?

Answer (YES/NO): NO